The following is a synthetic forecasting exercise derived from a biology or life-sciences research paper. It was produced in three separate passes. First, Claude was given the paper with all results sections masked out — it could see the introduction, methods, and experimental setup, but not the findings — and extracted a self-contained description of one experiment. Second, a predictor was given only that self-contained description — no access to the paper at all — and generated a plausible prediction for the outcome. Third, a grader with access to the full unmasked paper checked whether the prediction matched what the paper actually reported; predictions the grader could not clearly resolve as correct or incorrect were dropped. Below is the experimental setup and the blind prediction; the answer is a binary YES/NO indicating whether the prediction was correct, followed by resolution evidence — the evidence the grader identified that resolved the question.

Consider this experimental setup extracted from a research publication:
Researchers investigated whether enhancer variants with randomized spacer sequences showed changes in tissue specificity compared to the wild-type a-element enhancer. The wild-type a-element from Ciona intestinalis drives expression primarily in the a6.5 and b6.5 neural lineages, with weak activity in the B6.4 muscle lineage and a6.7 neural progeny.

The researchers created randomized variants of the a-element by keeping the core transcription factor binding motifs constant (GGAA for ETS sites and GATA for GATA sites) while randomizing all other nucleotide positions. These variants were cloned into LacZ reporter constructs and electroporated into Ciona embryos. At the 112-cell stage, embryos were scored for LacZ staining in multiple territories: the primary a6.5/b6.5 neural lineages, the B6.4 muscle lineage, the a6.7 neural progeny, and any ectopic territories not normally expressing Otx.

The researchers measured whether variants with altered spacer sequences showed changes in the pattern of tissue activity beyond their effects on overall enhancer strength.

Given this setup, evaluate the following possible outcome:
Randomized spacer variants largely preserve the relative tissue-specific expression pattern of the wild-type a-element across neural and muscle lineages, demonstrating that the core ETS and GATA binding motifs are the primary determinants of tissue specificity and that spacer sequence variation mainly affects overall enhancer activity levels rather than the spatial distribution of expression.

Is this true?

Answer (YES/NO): YES